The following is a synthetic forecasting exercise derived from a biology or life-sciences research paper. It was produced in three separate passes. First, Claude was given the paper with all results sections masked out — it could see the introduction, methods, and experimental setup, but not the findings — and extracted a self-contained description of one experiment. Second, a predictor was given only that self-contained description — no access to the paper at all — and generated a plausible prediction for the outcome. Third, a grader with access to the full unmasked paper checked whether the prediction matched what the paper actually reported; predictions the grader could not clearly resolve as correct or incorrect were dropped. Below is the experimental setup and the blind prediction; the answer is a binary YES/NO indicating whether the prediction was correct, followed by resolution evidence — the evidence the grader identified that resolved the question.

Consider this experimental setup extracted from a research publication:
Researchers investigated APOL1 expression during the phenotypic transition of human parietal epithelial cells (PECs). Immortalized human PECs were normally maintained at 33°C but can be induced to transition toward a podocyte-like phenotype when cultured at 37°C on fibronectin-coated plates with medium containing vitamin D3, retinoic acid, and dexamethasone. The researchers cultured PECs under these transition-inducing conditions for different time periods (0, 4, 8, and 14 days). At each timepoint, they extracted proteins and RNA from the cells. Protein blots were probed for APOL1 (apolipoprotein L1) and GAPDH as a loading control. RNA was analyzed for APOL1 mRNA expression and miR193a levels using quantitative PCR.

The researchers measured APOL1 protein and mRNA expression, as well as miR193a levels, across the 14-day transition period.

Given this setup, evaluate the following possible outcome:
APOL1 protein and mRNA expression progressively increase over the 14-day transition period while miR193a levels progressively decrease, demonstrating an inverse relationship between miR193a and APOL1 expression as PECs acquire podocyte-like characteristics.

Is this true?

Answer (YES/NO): YES